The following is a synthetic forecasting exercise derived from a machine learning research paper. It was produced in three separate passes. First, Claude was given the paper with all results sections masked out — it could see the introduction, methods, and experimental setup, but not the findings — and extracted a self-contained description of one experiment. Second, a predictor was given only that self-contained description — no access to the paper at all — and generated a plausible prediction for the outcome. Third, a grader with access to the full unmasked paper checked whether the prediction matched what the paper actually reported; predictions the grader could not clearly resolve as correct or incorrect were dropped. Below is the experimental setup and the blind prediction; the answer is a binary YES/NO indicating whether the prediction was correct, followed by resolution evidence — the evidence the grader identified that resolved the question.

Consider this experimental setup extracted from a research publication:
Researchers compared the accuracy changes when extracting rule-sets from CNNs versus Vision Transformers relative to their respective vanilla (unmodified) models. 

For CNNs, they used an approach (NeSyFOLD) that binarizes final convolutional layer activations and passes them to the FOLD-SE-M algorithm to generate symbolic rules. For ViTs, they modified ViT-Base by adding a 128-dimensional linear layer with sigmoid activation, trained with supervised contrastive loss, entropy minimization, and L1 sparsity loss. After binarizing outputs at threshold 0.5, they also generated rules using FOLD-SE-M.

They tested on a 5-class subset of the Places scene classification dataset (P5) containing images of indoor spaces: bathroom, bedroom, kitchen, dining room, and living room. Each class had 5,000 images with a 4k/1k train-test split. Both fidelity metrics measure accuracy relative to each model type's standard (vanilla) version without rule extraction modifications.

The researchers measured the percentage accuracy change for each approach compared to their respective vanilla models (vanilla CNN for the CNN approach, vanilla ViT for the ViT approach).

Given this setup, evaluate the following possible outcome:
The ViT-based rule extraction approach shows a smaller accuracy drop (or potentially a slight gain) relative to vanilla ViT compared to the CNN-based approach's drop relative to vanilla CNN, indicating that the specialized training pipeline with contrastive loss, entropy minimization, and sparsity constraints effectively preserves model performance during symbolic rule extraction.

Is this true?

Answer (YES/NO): YES